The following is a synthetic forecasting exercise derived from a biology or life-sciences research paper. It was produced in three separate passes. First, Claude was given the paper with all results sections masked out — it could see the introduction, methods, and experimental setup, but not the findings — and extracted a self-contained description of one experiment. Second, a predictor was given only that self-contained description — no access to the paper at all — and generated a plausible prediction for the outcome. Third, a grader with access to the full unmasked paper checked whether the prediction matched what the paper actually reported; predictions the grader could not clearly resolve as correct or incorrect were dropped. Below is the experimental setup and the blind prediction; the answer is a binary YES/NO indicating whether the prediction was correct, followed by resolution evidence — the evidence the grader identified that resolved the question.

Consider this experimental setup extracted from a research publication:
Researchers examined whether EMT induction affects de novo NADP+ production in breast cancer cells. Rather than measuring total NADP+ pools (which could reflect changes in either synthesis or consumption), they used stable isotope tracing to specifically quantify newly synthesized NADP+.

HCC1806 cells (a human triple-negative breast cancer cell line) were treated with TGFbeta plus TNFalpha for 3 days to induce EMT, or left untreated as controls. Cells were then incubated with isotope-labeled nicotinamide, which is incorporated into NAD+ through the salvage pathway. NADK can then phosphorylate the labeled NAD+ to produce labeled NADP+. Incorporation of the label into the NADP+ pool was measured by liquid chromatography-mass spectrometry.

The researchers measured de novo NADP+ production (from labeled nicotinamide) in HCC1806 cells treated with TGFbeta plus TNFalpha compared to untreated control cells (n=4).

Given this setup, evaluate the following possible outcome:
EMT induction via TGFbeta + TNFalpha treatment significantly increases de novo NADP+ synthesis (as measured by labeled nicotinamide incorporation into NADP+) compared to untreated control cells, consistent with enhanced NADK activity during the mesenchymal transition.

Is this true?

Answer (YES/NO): YES